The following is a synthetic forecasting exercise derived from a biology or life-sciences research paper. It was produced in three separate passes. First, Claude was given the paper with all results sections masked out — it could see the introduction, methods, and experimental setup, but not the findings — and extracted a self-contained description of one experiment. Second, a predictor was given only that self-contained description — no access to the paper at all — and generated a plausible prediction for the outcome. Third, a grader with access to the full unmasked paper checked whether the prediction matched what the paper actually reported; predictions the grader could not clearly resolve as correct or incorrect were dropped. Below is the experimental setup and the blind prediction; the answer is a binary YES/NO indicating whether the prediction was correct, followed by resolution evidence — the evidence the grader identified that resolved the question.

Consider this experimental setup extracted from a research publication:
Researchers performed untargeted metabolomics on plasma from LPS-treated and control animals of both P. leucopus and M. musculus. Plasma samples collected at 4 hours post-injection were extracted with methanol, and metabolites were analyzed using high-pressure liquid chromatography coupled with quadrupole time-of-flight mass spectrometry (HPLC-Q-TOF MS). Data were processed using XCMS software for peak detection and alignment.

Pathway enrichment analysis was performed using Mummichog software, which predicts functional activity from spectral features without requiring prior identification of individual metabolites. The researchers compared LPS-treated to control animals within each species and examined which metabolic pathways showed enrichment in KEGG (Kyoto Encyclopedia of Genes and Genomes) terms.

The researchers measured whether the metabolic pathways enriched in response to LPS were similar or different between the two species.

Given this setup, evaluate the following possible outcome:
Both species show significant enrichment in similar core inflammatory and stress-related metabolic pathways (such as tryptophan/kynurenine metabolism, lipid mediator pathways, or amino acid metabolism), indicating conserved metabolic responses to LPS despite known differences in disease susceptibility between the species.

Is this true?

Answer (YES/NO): YES